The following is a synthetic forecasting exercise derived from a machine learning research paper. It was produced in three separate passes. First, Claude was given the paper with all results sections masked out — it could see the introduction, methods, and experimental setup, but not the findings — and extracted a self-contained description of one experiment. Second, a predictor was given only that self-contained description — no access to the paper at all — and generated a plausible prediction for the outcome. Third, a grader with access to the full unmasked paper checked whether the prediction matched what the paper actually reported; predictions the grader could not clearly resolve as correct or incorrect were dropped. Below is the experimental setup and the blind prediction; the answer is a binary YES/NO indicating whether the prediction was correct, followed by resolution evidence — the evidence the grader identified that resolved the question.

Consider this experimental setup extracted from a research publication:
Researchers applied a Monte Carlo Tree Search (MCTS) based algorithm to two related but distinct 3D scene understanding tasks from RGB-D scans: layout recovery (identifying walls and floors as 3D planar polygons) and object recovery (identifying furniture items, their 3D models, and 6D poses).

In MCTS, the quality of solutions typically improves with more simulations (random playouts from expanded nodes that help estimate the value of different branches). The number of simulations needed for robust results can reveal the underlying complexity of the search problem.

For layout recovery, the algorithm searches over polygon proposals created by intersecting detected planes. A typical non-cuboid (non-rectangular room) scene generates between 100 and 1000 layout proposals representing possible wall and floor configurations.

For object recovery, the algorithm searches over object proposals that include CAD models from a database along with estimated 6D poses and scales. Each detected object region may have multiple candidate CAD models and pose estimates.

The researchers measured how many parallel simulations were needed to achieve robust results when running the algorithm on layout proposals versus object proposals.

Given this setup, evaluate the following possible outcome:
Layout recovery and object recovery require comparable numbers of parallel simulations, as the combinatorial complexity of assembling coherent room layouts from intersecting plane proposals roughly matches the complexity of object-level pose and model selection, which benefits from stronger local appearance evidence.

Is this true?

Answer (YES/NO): NO